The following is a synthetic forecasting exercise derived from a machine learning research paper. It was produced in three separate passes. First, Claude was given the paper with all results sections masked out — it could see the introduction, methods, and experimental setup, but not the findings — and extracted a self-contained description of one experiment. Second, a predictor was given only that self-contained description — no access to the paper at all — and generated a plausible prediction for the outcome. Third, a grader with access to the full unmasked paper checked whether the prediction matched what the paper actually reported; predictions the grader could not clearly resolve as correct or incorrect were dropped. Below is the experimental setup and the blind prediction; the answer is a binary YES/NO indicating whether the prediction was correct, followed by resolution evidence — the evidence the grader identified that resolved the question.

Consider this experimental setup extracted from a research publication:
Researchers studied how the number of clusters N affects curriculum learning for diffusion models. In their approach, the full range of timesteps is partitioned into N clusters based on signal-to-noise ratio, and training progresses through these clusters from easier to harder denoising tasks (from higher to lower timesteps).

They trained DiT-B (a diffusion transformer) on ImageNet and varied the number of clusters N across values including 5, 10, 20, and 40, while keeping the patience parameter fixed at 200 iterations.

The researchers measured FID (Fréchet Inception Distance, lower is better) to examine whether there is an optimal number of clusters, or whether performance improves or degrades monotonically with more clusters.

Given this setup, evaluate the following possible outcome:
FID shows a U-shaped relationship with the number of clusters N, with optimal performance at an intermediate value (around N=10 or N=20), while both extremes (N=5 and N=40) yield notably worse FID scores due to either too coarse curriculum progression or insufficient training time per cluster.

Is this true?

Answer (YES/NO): YES